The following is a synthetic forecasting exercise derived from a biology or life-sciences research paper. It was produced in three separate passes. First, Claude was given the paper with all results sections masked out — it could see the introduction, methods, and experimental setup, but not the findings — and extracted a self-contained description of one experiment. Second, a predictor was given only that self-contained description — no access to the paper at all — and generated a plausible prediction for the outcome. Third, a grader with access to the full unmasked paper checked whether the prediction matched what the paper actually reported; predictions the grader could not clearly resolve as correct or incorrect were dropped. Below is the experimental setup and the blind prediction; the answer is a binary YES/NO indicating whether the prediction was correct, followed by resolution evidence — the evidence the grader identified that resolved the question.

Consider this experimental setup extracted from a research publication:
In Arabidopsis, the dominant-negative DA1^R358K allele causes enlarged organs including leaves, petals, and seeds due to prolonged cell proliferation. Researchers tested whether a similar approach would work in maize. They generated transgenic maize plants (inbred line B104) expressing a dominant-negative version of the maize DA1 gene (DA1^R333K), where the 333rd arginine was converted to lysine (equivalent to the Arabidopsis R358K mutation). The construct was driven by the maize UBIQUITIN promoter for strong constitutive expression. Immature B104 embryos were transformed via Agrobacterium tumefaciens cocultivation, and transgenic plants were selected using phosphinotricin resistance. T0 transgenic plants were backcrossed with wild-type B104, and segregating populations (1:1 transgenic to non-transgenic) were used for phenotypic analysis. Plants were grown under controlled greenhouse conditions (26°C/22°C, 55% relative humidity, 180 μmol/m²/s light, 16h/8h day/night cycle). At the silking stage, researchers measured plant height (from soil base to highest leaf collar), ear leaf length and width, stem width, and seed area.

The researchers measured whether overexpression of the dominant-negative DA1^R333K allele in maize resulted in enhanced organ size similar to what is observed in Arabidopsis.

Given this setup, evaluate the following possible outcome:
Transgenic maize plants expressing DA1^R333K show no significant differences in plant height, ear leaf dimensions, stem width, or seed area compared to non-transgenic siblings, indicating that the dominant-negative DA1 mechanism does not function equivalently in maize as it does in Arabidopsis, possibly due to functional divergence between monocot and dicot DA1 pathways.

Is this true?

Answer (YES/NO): YES